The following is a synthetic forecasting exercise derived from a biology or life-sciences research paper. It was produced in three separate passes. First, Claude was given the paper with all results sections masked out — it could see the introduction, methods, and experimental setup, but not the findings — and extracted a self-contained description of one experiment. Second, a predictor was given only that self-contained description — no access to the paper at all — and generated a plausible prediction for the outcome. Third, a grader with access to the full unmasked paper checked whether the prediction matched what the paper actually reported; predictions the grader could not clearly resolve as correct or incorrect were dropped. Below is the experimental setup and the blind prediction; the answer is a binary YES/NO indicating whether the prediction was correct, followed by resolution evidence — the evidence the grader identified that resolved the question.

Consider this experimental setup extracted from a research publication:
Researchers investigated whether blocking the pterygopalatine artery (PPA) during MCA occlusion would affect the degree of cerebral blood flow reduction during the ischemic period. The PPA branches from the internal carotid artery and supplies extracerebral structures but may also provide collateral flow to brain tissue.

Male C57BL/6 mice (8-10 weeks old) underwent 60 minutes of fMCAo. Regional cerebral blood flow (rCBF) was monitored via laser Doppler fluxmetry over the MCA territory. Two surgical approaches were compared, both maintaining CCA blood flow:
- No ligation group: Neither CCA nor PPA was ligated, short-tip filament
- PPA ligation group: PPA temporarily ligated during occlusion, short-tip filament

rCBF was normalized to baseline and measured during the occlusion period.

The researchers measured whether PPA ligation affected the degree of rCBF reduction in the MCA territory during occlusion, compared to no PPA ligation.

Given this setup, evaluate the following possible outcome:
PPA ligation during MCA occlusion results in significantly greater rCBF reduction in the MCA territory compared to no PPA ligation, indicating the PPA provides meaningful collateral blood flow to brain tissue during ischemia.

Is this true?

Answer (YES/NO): YES